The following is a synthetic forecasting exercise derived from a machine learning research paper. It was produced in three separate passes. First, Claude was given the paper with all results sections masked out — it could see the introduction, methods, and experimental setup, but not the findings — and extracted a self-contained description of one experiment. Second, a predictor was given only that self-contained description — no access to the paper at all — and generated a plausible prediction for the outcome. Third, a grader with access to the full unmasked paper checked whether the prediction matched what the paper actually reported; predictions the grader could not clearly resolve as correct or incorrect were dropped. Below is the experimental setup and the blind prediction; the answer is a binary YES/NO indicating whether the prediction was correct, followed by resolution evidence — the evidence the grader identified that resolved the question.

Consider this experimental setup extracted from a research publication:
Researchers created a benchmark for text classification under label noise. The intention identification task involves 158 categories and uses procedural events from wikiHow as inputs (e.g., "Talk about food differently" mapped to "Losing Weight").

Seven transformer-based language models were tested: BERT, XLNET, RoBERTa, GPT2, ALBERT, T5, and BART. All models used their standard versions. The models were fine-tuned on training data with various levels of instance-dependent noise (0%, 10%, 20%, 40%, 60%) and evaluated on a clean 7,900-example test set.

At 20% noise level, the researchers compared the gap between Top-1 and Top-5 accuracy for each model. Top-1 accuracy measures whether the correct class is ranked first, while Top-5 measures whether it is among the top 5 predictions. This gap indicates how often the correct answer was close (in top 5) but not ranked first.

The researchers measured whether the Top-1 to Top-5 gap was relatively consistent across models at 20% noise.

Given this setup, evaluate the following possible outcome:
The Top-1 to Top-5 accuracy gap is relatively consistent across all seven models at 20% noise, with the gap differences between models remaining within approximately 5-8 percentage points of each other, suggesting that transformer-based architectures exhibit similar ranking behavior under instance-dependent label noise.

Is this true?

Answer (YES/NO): NO